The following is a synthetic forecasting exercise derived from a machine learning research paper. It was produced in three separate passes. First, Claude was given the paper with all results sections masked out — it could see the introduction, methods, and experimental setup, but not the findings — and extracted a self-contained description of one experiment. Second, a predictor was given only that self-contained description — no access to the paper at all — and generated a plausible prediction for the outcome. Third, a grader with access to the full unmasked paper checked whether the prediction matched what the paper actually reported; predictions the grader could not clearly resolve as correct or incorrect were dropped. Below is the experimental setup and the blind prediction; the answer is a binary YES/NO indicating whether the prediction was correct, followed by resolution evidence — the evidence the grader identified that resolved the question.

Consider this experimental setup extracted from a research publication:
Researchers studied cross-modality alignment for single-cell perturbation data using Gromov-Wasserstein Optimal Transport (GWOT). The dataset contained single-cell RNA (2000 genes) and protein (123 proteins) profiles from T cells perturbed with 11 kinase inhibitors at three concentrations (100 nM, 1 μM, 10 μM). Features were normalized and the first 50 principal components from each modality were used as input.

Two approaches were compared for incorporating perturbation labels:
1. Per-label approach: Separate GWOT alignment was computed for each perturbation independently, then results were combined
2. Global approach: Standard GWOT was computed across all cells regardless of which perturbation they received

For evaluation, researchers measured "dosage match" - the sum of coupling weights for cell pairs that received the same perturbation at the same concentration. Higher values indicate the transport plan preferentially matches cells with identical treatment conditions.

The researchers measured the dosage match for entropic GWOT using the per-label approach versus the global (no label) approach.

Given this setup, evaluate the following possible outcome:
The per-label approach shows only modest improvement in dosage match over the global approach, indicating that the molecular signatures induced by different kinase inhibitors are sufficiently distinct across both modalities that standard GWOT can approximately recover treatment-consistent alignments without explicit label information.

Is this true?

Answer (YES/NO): NO